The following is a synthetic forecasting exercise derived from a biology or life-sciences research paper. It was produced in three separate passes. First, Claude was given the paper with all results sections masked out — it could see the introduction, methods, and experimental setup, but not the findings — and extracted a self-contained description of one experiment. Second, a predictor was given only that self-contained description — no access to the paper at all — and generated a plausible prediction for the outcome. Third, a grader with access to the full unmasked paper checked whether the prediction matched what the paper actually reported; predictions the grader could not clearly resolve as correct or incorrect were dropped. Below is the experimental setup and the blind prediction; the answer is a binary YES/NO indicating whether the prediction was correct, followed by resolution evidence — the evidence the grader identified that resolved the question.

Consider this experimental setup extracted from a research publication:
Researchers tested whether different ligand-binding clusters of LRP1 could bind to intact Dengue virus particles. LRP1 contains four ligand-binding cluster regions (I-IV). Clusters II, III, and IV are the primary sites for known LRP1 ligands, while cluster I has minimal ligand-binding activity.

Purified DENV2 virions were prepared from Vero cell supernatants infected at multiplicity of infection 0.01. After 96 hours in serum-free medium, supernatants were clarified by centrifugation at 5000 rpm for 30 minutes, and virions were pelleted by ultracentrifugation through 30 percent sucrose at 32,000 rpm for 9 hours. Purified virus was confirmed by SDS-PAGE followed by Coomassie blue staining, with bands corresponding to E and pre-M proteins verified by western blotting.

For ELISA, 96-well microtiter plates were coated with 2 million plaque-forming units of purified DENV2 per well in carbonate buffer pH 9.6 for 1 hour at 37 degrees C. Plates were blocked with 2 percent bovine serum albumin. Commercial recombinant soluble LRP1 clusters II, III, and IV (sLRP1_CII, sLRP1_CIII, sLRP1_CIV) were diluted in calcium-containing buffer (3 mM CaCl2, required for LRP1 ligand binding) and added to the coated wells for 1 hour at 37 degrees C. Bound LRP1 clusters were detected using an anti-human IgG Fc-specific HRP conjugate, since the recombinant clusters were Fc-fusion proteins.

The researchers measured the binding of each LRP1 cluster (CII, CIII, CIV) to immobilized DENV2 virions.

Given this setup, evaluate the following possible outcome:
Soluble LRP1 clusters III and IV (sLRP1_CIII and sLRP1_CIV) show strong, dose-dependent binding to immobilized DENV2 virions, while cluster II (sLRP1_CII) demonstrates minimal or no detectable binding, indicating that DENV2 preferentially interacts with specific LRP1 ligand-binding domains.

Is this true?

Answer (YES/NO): NO